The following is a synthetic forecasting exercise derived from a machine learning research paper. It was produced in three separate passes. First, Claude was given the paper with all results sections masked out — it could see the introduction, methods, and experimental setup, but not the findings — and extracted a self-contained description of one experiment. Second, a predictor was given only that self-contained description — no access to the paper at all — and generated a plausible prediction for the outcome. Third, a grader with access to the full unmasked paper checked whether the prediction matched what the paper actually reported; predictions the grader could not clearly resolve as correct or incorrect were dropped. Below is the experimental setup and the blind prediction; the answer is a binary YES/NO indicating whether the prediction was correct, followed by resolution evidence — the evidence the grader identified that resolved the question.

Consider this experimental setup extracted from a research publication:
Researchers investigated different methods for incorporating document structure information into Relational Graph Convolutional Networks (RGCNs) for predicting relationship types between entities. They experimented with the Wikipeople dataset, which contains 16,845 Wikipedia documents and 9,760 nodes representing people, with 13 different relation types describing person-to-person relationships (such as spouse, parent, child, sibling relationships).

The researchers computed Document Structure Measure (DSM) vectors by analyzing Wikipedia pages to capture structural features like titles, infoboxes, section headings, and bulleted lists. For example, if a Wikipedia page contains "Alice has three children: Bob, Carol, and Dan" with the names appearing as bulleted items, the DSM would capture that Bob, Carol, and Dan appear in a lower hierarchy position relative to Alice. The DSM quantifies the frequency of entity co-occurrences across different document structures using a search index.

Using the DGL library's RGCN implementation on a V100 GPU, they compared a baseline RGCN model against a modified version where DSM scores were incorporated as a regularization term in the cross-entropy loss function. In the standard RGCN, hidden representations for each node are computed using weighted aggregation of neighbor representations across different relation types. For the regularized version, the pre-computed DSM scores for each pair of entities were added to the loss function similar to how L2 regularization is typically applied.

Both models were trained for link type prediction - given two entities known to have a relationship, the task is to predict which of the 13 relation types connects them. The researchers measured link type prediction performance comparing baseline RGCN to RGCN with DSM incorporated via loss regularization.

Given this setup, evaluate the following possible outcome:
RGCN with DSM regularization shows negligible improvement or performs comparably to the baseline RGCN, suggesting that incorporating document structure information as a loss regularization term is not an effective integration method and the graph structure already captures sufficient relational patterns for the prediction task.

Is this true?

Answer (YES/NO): YES